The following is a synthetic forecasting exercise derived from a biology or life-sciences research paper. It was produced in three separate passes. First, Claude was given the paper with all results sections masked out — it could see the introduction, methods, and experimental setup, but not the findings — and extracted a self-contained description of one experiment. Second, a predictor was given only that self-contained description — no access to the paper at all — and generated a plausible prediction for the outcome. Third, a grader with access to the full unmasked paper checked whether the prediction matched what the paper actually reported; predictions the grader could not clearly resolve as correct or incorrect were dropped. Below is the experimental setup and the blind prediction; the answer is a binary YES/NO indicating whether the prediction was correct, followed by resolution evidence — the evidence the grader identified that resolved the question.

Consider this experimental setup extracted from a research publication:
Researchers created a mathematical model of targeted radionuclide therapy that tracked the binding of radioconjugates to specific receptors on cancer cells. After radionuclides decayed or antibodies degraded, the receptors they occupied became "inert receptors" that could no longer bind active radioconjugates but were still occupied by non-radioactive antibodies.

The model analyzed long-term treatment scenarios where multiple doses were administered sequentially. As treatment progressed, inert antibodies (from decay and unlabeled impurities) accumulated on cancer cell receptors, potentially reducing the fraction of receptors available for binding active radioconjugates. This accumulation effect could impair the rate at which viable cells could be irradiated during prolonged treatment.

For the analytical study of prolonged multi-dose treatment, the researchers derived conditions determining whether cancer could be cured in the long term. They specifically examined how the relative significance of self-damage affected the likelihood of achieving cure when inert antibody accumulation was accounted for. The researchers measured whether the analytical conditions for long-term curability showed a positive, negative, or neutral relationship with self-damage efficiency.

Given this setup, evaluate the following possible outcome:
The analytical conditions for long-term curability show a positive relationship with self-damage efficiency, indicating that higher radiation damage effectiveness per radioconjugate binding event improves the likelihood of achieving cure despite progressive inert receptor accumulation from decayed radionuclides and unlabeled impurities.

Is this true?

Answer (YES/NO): YES